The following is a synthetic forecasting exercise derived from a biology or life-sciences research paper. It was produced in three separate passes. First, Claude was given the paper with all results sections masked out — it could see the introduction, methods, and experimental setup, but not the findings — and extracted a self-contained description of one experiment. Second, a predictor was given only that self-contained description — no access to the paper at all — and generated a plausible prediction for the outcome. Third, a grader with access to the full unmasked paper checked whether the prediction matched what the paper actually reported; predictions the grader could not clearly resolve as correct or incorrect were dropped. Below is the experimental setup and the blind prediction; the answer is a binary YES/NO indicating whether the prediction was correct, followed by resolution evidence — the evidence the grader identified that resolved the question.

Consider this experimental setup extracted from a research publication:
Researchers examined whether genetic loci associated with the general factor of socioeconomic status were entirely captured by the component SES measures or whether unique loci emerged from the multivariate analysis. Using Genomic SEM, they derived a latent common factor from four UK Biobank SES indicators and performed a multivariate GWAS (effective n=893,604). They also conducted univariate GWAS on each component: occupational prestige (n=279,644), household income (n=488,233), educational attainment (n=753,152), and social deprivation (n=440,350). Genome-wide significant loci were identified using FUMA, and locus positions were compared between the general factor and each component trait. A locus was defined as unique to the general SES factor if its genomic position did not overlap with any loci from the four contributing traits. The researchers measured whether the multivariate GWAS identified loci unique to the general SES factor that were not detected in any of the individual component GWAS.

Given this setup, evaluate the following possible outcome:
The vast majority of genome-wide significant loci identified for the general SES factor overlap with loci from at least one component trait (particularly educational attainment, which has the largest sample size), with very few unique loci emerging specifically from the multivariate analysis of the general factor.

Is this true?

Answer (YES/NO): NO